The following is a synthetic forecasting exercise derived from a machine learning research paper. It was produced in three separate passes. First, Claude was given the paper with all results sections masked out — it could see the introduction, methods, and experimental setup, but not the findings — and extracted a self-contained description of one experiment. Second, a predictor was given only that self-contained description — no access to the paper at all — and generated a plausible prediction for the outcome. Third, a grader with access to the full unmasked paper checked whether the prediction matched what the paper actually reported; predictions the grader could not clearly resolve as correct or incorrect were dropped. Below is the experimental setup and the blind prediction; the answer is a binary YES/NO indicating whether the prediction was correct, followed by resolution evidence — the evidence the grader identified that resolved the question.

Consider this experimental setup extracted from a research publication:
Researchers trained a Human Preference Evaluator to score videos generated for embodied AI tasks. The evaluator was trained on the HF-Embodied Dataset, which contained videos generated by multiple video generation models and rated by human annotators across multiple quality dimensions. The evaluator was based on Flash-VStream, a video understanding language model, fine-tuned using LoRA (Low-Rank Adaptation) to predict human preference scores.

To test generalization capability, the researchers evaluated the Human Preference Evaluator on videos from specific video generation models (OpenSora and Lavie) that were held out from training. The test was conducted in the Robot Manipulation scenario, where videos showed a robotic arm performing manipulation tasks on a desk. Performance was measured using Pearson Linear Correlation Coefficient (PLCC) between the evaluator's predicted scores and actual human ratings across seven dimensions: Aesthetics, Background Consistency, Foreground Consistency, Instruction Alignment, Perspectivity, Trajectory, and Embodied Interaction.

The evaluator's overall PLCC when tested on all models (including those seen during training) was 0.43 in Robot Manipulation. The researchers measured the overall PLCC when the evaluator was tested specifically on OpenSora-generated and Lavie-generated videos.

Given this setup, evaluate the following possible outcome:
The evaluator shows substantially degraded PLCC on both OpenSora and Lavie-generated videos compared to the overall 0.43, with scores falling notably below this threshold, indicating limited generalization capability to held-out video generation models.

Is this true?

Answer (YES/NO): NO